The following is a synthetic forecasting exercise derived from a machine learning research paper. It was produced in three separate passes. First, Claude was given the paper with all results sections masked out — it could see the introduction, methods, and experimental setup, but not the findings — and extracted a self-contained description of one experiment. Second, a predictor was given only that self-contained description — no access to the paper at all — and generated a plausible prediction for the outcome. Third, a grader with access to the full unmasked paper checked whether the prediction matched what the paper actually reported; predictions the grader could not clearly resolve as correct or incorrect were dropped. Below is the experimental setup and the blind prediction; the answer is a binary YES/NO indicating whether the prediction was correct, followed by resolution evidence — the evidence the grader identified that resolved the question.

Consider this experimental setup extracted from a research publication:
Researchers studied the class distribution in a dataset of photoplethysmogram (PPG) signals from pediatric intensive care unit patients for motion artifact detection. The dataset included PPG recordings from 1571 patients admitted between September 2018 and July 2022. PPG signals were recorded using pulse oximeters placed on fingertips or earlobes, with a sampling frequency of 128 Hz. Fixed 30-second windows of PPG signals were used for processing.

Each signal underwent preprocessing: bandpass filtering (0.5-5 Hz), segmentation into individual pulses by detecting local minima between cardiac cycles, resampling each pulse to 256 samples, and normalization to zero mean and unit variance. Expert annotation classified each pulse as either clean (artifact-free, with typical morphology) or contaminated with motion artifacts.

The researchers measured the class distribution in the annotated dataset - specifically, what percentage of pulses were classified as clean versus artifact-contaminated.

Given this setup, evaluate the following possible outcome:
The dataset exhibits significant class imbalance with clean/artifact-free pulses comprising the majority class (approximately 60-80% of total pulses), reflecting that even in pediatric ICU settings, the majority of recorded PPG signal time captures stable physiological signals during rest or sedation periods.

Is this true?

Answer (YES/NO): NO